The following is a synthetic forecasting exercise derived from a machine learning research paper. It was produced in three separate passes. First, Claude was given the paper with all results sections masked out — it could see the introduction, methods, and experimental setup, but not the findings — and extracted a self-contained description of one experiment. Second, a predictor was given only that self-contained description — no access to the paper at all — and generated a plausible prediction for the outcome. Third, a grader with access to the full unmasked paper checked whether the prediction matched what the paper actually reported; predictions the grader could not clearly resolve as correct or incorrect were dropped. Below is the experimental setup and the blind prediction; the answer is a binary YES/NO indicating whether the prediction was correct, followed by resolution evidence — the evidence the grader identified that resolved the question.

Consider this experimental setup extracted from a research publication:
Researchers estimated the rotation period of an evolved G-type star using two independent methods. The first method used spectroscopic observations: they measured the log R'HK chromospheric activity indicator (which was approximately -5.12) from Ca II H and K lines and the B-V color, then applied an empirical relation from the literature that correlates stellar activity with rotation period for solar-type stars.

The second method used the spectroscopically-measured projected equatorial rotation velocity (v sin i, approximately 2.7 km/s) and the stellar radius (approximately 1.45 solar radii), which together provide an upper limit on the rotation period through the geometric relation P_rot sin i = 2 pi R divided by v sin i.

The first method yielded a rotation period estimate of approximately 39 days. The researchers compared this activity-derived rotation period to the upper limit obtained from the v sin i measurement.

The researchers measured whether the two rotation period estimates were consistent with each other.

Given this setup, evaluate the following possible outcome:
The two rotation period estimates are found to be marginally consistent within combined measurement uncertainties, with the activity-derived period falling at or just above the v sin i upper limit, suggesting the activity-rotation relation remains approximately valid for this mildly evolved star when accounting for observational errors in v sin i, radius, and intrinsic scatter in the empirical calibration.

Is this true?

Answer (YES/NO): YES